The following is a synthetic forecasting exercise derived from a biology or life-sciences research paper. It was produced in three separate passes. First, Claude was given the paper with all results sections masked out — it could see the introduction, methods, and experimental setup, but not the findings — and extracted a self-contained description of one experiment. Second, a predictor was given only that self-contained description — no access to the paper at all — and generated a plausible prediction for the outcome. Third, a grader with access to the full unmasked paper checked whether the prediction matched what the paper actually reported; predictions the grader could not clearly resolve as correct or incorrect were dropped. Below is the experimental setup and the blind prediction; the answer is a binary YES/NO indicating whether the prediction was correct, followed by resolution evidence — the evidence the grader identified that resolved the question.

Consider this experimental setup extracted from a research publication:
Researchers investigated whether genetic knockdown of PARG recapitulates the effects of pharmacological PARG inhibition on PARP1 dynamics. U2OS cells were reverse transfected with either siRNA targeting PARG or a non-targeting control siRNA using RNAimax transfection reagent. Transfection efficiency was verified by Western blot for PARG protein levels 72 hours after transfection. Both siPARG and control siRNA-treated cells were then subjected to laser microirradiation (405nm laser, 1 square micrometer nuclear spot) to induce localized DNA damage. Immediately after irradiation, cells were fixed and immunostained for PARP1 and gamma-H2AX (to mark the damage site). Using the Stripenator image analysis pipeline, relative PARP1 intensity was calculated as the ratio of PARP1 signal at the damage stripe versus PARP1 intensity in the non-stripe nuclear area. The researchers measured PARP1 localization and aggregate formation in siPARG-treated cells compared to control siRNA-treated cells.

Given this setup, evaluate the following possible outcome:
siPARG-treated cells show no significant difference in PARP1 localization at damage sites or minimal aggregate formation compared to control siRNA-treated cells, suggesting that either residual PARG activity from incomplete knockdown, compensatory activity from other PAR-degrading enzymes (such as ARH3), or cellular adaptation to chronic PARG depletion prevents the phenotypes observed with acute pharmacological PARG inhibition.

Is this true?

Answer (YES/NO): NO